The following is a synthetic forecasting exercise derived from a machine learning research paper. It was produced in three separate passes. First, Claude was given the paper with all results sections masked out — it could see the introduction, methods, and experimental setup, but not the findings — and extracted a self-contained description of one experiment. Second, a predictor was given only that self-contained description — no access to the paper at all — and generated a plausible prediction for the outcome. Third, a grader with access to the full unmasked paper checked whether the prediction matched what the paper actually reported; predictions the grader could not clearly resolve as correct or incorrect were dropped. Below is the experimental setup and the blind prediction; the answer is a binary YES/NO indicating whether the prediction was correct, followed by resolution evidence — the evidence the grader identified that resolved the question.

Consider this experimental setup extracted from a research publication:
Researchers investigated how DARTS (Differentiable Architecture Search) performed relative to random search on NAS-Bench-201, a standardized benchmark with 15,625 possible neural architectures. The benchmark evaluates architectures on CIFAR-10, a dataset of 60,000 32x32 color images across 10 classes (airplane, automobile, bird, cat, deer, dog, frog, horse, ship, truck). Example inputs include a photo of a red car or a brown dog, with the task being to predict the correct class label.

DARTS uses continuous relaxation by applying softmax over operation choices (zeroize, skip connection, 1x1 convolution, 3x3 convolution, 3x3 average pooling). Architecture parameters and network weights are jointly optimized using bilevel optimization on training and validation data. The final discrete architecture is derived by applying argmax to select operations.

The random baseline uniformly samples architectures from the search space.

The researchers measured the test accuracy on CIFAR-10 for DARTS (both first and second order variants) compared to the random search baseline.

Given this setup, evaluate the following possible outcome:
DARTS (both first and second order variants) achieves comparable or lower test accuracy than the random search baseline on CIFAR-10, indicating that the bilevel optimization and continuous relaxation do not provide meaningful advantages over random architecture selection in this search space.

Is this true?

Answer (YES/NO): YES